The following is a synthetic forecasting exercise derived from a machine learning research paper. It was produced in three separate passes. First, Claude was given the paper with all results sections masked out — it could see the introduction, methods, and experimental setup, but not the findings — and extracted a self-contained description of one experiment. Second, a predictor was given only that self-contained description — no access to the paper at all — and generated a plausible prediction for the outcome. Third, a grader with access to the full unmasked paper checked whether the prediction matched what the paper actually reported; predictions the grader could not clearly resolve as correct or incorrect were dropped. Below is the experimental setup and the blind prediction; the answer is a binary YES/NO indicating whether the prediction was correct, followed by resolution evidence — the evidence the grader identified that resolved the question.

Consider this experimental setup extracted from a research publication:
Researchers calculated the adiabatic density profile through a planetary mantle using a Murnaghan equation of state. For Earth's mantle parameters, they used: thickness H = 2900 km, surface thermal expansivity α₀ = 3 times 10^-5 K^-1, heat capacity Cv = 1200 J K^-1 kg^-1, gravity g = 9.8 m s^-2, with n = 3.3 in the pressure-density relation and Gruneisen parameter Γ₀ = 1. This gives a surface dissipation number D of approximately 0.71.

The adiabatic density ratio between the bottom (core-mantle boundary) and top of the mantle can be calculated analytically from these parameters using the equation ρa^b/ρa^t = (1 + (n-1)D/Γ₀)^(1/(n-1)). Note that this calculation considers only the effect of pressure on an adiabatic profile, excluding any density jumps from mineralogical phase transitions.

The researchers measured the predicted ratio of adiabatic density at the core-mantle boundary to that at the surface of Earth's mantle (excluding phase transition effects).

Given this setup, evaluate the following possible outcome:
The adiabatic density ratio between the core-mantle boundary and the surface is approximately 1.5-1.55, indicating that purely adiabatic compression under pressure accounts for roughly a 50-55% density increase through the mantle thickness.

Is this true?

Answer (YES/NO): YES